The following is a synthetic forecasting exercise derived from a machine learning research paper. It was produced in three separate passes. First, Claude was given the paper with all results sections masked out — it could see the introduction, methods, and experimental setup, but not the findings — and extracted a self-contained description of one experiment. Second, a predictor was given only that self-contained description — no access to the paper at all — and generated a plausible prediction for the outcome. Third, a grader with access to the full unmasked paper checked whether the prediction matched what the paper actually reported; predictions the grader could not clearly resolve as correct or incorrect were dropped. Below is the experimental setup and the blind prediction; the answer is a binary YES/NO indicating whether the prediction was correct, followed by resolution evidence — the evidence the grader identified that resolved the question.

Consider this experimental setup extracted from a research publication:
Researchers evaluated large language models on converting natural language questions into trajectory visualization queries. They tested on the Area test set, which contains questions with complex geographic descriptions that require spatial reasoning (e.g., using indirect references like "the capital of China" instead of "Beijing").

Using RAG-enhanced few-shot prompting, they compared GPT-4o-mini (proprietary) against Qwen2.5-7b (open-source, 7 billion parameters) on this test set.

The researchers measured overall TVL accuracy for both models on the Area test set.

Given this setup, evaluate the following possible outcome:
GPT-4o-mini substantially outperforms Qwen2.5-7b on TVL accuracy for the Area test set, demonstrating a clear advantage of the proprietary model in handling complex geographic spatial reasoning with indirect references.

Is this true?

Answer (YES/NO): NO